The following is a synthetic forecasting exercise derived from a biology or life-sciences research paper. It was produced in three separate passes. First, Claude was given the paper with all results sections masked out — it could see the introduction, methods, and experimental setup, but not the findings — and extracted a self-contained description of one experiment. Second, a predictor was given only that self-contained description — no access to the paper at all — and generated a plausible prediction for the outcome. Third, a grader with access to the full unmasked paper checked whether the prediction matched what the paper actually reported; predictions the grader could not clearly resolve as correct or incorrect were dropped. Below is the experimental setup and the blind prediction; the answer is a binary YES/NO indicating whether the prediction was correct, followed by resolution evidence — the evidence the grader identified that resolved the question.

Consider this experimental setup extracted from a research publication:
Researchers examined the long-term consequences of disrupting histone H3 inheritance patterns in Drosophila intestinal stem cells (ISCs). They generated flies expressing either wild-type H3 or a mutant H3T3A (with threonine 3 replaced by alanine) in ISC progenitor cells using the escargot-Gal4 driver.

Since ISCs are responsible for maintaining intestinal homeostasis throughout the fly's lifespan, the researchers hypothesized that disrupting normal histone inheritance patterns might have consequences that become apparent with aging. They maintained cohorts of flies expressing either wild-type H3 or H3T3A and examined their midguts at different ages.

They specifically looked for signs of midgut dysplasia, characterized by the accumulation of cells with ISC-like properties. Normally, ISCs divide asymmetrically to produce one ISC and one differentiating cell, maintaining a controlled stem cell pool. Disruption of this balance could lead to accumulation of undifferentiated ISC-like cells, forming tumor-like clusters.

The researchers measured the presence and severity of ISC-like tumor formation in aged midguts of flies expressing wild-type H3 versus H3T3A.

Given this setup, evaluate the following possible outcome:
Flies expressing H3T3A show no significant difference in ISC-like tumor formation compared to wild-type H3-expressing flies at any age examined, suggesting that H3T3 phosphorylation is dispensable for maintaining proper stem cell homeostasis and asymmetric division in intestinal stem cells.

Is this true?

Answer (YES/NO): NO